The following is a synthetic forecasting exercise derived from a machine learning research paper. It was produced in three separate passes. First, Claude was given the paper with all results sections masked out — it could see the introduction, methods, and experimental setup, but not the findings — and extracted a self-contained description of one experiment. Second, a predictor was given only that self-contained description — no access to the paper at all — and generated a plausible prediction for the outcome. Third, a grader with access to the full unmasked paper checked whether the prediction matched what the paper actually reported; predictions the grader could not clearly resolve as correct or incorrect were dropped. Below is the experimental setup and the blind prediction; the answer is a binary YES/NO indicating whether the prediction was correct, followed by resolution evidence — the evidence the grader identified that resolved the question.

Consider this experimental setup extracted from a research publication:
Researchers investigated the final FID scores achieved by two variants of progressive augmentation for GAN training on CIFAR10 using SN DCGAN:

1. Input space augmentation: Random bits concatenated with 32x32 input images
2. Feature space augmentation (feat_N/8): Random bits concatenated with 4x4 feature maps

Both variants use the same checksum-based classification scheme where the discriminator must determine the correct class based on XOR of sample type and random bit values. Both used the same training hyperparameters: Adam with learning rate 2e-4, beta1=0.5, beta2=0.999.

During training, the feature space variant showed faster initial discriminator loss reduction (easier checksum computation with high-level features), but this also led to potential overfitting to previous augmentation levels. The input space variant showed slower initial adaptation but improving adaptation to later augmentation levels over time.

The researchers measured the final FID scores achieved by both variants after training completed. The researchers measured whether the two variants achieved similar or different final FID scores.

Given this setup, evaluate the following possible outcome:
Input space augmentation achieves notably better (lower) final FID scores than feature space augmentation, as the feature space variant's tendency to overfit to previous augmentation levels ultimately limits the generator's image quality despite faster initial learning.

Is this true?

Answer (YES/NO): NO